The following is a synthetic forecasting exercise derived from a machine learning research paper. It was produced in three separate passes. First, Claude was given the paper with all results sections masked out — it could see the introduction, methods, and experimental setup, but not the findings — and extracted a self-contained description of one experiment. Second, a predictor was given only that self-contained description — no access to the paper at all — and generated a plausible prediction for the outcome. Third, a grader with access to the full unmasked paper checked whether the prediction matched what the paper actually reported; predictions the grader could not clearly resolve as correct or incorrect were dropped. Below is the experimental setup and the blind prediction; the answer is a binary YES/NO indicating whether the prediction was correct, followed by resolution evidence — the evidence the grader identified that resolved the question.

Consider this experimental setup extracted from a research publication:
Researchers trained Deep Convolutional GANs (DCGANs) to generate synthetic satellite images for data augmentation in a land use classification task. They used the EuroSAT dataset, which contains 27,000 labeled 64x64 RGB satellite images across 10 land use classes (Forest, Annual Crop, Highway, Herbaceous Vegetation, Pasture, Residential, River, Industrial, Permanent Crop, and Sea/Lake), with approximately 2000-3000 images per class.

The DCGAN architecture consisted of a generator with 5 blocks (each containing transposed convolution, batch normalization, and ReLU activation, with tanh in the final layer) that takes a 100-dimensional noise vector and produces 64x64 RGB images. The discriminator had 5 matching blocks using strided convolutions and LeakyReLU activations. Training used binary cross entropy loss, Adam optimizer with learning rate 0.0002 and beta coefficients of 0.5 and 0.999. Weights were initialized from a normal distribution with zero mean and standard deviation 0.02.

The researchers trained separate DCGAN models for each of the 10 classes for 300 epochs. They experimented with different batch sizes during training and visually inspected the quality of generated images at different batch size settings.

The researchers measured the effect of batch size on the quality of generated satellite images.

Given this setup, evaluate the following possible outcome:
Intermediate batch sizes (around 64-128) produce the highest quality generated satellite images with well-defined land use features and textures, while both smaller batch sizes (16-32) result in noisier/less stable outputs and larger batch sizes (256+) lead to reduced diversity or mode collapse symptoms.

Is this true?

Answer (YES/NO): NO